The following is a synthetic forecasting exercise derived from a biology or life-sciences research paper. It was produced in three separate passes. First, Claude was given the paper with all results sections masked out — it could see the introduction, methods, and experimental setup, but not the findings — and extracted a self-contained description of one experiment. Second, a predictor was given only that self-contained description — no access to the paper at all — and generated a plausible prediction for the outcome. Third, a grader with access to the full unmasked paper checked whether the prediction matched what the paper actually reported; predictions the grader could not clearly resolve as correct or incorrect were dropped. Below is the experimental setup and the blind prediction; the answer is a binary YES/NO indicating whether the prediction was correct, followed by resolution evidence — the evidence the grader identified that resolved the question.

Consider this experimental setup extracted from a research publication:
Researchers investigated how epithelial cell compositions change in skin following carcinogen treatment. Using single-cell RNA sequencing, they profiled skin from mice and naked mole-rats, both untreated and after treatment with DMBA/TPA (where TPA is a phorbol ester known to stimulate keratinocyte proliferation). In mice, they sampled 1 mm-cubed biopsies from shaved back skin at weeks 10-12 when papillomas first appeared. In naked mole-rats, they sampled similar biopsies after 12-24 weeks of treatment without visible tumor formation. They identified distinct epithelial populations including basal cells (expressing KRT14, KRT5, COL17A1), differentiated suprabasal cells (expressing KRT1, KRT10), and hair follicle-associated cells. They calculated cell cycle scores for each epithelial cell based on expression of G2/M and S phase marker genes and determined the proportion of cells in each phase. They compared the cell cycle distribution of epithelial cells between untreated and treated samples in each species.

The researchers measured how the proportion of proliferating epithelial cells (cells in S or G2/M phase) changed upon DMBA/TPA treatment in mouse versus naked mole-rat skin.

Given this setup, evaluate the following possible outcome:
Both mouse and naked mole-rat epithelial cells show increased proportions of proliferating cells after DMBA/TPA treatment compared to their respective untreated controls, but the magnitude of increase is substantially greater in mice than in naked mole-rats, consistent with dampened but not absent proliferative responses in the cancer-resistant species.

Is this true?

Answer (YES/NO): NO